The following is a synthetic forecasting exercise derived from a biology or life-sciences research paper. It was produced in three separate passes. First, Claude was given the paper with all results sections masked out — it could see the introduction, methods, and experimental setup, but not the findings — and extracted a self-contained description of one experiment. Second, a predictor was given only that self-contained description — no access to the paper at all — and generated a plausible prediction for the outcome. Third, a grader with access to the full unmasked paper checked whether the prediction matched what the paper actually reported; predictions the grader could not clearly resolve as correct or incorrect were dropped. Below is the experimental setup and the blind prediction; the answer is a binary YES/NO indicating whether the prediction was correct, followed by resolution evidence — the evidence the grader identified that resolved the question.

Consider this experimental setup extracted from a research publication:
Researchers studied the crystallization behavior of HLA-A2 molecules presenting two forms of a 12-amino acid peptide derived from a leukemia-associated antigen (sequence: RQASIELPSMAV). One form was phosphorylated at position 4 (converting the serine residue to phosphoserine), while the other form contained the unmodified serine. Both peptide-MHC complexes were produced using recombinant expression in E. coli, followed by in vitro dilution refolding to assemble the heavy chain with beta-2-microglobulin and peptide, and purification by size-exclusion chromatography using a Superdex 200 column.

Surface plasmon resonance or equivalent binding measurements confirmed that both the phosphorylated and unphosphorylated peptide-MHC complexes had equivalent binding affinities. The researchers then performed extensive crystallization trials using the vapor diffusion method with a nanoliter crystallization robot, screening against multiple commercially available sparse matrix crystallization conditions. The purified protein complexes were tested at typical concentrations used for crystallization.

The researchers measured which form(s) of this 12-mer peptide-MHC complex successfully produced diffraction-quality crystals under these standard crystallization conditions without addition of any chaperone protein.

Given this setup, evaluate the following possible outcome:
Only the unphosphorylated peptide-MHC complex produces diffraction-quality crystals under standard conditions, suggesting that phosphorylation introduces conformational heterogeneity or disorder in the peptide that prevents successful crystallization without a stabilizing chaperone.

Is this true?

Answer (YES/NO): NO